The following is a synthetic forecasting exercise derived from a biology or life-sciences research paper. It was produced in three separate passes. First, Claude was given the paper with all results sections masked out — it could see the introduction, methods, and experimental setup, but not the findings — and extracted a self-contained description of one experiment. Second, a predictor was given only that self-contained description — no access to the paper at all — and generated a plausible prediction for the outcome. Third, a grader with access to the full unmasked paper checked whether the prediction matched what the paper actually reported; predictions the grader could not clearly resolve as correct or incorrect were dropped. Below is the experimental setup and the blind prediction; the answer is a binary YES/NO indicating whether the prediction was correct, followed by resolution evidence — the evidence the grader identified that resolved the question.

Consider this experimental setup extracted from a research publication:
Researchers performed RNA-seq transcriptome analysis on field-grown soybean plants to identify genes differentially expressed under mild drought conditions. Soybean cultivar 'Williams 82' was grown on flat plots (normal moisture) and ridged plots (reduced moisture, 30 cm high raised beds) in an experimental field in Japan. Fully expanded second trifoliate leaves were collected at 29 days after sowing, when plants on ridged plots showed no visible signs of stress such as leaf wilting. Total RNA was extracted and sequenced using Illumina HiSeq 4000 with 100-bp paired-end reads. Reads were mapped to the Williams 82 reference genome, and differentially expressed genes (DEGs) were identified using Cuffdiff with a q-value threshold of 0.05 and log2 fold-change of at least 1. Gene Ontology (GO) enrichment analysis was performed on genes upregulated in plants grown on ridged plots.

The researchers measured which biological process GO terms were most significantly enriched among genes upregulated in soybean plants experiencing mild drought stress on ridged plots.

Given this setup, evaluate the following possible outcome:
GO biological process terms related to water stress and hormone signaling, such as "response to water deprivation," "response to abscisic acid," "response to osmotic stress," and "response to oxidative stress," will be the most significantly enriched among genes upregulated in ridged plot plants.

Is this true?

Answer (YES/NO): NO